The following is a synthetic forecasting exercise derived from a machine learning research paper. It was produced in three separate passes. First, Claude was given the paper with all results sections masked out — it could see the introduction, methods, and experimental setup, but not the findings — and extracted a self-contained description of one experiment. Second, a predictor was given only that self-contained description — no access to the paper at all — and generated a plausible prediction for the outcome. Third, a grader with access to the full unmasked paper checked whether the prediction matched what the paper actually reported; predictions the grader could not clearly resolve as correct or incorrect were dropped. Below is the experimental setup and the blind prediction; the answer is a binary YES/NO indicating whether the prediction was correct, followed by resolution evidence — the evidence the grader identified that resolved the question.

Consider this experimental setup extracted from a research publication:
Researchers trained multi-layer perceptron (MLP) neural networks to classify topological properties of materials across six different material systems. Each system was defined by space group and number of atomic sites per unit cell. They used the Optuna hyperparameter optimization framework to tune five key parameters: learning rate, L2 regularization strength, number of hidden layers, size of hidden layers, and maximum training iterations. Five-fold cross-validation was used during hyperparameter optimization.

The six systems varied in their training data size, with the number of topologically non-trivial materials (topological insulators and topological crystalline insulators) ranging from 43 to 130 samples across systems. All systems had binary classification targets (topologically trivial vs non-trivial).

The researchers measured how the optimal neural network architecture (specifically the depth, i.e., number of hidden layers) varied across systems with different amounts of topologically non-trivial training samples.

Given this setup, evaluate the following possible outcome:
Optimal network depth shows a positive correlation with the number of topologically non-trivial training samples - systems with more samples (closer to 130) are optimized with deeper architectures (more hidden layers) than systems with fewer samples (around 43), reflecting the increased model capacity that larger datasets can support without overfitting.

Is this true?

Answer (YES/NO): NO